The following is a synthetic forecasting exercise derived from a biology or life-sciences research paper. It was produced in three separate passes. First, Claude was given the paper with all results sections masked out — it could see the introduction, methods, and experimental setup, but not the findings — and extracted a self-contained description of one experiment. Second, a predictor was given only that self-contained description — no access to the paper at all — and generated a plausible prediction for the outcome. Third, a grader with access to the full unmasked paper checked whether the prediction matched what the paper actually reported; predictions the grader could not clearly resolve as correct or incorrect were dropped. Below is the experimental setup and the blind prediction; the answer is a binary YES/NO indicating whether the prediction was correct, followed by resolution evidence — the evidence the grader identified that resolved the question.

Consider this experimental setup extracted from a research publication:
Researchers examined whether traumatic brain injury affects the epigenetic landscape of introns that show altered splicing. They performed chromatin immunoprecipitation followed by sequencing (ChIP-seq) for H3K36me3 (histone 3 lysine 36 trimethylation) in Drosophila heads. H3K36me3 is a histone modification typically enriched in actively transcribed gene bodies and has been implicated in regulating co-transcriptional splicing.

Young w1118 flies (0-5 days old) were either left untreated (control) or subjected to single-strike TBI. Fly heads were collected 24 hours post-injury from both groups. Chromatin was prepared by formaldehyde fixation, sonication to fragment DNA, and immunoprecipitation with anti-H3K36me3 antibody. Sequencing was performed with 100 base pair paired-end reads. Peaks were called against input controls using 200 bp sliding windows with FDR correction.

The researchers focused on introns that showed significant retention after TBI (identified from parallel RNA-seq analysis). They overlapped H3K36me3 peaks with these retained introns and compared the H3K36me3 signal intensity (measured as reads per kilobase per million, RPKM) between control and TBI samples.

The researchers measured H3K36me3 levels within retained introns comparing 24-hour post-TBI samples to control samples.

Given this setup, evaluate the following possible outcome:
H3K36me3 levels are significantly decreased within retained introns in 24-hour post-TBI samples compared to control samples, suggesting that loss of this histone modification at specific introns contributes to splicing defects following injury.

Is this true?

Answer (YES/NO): NO